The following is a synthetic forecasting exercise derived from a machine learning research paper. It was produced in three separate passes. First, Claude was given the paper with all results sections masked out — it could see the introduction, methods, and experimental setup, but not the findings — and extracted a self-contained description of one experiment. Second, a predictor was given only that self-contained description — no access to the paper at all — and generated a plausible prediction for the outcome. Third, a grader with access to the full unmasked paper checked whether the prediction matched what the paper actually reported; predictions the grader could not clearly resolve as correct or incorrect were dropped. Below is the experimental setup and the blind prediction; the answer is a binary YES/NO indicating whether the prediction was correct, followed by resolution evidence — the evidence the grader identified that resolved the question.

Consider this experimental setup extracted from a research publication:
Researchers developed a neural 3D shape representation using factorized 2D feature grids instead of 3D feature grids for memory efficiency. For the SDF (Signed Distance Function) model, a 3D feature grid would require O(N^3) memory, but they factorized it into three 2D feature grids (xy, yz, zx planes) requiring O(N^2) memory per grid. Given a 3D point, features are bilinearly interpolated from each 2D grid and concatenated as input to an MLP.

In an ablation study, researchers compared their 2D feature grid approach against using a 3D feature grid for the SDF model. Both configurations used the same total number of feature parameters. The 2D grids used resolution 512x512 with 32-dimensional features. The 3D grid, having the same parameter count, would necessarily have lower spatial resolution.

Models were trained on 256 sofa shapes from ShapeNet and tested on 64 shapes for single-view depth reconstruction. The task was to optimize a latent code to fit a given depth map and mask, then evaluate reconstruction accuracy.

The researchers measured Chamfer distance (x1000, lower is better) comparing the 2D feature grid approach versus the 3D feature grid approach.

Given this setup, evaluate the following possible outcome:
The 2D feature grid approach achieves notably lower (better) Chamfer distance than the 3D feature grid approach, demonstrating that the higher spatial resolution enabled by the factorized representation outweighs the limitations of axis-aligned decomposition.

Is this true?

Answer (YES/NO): YES